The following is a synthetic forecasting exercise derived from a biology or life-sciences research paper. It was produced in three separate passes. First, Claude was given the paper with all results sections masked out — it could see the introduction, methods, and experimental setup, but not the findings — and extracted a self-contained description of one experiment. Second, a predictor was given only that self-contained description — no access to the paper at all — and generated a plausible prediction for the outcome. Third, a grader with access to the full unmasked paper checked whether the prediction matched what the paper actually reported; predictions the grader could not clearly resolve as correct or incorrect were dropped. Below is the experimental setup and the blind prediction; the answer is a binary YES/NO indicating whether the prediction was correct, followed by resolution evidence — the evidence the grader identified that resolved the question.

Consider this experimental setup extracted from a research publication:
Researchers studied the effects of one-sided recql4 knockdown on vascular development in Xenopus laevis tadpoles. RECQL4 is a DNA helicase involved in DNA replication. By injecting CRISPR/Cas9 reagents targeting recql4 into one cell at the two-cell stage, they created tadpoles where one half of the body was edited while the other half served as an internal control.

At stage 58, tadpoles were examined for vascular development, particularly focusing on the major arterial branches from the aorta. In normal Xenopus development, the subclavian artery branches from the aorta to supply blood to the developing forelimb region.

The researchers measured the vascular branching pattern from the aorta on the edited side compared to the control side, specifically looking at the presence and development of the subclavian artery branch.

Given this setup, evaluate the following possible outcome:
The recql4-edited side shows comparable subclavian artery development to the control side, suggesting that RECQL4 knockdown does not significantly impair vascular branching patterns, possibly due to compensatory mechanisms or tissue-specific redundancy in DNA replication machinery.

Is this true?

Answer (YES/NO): NO